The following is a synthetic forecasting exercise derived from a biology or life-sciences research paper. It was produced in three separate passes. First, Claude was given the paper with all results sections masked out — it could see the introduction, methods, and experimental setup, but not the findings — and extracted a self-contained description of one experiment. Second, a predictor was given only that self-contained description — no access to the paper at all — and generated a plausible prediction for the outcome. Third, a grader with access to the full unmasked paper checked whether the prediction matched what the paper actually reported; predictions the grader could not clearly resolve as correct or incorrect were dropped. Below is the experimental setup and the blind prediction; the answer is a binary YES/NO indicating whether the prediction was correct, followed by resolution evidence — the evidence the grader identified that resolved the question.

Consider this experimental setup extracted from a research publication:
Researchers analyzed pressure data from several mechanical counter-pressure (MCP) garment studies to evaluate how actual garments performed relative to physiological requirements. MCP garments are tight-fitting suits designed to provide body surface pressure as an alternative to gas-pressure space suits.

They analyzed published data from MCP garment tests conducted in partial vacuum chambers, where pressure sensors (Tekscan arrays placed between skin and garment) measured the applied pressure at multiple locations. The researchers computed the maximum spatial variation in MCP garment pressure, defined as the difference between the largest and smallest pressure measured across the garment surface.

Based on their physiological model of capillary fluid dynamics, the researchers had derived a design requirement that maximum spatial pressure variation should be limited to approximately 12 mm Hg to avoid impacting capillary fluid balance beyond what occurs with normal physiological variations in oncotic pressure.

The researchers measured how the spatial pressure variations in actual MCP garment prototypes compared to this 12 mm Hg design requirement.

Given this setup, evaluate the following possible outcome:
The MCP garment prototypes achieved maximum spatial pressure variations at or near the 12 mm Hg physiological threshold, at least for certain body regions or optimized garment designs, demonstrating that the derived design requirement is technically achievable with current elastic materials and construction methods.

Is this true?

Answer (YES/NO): NO